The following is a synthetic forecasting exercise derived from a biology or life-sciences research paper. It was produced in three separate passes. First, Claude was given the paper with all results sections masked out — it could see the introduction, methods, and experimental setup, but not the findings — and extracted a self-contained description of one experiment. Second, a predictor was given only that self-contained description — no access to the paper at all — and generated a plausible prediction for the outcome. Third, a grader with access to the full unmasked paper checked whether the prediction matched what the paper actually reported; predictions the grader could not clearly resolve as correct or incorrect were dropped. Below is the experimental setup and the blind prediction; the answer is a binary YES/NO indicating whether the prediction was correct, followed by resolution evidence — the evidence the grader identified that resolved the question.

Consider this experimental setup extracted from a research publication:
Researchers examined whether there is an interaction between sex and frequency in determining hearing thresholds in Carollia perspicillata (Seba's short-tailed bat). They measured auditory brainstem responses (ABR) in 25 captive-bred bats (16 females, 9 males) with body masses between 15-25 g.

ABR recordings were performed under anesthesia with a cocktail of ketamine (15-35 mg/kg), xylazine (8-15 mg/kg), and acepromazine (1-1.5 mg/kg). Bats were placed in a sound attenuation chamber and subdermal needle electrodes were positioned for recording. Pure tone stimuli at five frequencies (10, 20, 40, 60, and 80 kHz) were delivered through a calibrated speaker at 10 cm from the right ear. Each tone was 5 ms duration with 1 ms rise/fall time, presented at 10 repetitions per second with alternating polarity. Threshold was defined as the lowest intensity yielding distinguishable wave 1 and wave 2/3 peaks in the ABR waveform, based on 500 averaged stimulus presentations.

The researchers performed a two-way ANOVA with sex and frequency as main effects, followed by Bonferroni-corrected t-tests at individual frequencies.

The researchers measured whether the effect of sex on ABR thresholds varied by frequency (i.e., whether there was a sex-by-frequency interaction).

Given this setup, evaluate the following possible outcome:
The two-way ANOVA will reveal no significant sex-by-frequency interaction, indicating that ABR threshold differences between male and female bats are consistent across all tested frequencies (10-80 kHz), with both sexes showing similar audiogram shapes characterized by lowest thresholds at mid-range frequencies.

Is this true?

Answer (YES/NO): NO